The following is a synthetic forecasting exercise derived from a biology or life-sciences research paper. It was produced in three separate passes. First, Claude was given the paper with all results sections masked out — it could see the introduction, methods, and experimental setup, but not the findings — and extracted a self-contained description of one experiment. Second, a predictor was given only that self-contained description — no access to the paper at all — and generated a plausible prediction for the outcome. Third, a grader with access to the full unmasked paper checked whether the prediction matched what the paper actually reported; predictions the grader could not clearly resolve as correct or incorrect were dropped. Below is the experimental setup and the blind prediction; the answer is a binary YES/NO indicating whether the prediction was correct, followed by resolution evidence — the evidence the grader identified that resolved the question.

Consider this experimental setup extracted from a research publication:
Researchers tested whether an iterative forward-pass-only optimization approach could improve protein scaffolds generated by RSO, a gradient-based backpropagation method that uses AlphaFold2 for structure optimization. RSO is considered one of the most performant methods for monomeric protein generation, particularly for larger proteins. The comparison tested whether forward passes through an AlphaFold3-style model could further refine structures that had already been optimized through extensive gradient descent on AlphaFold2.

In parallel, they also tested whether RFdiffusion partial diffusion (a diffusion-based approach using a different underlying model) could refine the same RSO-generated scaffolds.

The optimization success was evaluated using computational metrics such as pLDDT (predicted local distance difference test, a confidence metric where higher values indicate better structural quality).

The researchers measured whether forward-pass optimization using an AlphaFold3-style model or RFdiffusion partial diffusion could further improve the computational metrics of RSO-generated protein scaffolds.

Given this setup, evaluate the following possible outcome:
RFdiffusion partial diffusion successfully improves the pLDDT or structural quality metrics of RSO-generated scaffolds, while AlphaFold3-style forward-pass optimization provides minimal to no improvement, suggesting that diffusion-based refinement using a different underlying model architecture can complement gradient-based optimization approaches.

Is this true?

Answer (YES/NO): NO